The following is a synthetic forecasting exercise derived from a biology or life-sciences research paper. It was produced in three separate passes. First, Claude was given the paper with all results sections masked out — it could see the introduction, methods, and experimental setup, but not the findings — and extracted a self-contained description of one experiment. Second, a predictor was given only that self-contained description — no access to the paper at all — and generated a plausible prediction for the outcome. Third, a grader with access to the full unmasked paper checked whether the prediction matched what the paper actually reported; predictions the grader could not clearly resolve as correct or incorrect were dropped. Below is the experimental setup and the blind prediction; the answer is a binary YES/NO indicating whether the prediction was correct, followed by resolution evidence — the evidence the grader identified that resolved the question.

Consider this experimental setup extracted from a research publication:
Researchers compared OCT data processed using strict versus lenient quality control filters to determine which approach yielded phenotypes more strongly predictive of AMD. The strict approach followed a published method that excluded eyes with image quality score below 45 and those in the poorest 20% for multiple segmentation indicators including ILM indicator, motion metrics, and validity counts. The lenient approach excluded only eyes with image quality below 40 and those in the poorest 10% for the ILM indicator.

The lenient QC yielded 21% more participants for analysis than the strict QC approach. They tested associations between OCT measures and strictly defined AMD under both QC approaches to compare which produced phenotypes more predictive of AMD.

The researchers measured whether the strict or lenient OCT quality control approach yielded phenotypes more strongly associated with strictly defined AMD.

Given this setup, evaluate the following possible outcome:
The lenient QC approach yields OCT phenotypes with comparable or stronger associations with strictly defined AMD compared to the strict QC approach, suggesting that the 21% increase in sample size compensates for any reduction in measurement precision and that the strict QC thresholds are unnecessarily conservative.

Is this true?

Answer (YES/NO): NO